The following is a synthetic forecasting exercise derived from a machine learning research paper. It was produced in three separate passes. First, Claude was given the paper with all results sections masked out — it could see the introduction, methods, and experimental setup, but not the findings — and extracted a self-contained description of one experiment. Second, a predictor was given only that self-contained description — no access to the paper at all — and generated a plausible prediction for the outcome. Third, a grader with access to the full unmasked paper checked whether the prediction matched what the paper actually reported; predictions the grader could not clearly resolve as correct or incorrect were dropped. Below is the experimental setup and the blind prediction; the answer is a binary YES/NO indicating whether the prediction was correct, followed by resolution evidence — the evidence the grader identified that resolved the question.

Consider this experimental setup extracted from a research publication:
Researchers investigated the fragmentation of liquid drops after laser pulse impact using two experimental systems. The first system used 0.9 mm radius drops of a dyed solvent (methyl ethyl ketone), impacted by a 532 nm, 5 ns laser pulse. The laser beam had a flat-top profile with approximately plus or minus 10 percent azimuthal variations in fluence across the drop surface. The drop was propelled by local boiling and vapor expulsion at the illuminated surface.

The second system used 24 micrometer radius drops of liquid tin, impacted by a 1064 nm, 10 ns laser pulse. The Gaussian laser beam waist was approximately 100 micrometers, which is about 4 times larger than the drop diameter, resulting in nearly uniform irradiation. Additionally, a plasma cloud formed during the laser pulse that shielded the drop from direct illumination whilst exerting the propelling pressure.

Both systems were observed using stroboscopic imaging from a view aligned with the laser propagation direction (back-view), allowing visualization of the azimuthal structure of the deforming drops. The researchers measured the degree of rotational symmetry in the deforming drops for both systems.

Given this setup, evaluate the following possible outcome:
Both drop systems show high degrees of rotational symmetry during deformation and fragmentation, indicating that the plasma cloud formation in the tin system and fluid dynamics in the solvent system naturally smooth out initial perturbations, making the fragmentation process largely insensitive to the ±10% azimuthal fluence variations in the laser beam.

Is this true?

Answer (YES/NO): NO